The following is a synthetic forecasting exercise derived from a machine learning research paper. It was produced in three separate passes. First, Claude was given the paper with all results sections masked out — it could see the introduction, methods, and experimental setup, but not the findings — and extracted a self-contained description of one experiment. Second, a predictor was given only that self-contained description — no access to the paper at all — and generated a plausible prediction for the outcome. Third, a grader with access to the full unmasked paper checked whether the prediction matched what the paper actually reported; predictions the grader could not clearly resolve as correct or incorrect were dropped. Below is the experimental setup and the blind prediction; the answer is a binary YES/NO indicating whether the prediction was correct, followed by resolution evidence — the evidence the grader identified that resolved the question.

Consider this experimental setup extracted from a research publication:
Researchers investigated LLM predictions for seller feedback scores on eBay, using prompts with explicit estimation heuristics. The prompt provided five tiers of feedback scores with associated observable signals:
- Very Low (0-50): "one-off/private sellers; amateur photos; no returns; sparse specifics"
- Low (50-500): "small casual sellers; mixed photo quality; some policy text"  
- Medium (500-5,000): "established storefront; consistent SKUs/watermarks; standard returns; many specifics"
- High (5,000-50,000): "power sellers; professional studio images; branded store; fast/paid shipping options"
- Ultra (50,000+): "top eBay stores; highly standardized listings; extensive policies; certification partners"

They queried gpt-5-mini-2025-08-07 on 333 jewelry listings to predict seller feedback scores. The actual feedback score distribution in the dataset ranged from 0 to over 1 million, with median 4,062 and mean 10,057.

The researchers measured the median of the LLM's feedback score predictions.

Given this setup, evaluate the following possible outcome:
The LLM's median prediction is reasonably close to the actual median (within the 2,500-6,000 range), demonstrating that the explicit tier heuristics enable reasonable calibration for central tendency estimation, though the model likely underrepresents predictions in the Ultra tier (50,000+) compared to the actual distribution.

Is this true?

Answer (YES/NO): NO